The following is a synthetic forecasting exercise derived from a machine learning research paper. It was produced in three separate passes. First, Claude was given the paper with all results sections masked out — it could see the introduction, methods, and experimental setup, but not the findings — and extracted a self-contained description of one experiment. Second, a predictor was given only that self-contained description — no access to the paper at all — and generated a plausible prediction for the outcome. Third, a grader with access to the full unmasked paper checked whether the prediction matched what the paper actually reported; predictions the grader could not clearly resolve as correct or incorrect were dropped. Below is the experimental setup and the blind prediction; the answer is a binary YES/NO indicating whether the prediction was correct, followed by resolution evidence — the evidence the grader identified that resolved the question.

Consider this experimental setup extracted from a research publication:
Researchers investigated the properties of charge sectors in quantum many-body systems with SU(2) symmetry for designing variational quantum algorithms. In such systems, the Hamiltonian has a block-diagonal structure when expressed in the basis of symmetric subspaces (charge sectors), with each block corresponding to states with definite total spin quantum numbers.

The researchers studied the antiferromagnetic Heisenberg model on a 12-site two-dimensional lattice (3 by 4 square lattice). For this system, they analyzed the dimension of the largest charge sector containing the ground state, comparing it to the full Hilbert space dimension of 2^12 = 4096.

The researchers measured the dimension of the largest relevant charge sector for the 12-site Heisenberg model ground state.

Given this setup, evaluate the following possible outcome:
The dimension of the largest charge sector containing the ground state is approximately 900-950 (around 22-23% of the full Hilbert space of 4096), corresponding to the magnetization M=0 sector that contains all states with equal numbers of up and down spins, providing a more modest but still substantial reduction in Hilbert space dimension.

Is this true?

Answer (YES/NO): NO